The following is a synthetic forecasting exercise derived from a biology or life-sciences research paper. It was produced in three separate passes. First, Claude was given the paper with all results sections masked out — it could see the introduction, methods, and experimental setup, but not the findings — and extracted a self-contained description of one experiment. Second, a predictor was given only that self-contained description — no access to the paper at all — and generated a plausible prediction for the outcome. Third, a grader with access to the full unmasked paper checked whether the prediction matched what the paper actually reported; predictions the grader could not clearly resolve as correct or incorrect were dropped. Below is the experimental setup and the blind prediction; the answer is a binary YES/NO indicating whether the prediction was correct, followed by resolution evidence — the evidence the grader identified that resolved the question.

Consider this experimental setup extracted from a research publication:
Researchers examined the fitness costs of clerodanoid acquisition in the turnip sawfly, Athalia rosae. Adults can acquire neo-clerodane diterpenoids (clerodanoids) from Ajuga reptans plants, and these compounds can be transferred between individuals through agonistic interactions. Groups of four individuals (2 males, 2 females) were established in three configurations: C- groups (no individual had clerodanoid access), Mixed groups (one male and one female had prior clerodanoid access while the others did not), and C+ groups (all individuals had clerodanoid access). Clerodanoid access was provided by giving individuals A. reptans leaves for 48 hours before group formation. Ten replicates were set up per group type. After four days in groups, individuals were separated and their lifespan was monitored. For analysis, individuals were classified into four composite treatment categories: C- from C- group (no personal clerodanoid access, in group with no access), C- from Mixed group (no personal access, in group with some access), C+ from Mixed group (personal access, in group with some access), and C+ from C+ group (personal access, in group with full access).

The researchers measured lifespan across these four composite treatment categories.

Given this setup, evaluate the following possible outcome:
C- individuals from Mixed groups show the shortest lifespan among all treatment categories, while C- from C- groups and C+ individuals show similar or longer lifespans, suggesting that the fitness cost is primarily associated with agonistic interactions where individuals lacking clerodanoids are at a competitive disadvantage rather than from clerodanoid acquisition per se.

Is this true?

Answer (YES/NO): NO